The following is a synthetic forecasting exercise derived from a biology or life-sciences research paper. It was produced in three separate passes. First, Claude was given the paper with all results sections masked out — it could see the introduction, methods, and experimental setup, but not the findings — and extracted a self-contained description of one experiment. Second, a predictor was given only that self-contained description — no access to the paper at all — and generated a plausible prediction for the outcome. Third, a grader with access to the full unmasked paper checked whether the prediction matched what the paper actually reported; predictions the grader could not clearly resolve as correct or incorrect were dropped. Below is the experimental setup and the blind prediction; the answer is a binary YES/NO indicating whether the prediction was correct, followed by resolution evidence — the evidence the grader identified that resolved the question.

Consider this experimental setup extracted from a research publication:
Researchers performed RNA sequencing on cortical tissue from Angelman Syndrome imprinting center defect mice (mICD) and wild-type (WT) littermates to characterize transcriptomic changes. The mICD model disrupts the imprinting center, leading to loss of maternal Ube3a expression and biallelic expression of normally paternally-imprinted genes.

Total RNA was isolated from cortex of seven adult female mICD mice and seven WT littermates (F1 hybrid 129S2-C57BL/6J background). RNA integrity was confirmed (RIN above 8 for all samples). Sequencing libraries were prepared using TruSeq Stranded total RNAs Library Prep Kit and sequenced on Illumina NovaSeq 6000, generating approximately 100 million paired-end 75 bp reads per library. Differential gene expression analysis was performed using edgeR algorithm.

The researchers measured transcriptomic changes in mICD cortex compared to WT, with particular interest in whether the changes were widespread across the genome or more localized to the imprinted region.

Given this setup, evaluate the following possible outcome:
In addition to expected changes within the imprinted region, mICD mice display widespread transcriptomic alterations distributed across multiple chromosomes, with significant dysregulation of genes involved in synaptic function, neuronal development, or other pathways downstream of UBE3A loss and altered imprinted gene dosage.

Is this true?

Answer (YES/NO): NO